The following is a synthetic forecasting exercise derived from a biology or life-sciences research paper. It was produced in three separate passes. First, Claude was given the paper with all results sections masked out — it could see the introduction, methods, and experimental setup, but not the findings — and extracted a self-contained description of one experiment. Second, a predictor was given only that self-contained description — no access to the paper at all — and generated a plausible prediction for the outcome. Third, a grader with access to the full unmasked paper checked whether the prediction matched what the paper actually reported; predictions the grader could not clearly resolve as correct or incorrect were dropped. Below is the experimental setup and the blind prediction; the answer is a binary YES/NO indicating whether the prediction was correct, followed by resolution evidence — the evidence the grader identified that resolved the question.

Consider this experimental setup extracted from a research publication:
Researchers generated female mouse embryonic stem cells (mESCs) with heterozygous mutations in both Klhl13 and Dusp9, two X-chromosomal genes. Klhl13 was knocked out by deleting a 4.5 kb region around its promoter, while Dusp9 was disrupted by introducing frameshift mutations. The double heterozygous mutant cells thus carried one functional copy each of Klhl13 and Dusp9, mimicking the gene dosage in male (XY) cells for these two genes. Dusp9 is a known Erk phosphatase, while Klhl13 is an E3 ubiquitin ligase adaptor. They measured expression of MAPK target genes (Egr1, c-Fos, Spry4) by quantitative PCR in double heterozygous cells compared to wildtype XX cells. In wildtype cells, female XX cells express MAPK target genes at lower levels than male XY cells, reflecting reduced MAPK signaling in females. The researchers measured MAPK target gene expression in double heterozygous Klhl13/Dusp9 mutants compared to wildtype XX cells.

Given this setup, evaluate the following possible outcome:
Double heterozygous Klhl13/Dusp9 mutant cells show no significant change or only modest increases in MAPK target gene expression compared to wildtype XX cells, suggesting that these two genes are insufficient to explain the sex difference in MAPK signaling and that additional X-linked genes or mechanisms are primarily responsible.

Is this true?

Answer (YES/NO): NO